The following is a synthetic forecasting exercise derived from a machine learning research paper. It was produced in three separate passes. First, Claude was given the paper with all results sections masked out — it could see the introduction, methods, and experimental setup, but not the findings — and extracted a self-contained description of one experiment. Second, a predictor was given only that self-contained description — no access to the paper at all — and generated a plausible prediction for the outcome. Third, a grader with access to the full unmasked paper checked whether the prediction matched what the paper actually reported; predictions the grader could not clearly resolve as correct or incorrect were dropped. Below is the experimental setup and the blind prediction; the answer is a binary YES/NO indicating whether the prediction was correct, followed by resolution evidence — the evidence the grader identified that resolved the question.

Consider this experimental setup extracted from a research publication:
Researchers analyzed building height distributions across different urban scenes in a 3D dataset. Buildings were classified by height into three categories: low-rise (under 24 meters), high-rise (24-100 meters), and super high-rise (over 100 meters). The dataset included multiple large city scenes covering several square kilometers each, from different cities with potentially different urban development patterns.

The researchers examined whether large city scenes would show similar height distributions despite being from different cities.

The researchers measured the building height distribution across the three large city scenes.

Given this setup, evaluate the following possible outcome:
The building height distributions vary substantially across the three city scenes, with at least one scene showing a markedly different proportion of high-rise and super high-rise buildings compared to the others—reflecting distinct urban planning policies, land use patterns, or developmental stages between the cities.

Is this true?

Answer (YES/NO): NO